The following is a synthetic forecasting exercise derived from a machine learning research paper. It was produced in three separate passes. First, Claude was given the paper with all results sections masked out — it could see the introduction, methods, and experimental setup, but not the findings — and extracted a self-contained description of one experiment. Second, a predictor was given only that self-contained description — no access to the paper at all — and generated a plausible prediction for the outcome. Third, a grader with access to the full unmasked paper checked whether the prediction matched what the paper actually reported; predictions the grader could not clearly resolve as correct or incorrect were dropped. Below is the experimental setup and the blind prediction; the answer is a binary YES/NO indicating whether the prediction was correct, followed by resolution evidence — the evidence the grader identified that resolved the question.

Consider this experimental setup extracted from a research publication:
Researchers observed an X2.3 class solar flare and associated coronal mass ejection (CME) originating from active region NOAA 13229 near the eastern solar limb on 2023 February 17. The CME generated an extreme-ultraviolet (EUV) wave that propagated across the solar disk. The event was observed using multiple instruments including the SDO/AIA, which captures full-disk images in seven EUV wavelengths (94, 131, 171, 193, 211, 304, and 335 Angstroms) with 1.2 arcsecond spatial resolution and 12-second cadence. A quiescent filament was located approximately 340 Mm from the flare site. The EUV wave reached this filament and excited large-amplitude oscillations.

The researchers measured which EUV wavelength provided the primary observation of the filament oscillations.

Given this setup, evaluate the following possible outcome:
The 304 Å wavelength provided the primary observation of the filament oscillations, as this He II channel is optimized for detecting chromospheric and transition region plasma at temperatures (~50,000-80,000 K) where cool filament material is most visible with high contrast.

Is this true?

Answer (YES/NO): NO